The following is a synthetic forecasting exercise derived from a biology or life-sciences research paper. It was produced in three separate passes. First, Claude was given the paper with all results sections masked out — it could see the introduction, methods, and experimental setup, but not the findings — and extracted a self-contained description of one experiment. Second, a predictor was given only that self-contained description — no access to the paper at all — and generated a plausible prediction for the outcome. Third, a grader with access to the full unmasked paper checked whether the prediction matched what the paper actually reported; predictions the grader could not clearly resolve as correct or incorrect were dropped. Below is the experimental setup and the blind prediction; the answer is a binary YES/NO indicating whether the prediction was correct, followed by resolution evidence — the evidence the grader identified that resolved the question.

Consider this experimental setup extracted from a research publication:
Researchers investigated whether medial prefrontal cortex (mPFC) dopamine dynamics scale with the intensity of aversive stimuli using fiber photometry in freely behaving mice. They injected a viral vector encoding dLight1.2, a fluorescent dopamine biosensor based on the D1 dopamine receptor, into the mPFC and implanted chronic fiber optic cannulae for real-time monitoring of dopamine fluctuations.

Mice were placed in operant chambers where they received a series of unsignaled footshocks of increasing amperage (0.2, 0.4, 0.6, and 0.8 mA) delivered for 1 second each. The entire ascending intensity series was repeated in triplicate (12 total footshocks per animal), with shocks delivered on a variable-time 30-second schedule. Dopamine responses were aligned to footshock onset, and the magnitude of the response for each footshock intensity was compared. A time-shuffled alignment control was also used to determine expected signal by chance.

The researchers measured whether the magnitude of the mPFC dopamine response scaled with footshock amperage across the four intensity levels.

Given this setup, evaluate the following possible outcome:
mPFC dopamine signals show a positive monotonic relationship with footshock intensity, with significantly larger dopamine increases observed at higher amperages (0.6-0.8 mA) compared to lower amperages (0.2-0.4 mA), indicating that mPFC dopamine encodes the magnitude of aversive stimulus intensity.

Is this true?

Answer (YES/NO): NO